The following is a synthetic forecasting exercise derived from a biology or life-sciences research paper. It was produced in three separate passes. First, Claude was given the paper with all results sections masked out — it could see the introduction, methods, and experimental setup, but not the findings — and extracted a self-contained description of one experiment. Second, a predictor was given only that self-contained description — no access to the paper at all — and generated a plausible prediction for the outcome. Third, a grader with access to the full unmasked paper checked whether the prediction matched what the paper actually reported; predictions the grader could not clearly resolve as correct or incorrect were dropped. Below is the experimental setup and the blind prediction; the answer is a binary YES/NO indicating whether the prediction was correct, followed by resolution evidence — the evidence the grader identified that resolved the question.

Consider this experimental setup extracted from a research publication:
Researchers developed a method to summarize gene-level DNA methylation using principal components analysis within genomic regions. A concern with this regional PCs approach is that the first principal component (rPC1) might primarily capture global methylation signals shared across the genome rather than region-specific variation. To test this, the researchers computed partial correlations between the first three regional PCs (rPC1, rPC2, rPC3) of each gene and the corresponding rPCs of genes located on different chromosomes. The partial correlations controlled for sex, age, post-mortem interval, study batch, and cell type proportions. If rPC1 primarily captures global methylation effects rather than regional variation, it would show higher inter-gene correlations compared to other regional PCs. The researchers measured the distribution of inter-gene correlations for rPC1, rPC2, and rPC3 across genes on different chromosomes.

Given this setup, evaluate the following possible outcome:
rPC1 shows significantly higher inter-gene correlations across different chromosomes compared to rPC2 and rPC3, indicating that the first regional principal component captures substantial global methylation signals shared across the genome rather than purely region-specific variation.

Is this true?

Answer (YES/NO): YES